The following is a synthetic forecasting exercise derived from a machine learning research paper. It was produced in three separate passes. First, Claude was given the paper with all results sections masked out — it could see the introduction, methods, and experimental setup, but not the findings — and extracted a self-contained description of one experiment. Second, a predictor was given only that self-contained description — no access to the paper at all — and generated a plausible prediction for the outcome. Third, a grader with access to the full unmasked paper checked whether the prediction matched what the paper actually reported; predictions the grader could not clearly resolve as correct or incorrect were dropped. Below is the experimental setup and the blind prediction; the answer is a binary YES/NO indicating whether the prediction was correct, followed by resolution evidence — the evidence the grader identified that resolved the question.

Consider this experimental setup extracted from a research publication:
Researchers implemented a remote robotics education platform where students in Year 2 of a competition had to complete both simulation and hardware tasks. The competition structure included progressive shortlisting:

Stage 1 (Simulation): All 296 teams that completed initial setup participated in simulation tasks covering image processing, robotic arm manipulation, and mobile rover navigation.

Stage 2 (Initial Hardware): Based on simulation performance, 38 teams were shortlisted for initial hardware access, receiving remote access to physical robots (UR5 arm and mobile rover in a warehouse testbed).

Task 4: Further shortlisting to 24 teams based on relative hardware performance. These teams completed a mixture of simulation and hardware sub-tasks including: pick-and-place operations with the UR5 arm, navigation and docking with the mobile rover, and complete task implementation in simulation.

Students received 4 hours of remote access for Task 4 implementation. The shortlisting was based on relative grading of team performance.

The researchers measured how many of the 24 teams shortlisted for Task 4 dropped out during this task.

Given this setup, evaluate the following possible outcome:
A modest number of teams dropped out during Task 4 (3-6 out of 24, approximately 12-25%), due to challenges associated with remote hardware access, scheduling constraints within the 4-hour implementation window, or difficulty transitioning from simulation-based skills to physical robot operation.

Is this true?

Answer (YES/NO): YES